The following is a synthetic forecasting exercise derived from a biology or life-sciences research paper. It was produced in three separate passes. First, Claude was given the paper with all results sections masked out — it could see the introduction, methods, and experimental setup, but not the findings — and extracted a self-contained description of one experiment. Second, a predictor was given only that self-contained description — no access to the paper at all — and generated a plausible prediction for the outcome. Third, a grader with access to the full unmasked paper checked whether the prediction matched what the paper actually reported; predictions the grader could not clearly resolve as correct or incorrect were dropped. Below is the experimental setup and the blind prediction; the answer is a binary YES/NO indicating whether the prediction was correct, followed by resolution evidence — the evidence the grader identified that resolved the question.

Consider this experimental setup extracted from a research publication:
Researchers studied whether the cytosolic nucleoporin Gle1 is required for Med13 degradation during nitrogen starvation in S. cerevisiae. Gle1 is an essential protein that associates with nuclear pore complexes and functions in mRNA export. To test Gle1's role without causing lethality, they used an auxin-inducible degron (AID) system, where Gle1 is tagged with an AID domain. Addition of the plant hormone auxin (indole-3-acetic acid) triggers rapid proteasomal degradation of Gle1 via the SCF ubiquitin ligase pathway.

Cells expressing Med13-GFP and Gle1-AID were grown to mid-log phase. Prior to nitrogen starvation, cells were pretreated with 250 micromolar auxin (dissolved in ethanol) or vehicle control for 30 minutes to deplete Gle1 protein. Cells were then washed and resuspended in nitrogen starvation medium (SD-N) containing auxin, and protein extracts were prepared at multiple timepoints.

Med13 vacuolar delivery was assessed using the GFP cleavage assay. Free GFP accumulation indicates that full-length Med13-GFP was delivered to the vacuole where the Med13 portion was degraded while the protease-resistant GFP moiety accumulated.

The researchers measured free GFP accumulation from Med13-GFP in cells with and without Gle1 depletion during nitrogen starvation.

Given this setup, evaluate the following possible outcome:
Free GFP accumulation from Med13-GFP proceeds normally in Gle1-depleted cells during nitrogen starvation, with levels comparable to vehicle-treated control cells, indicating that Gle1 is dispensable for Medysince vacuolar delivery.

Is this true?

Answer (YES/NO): NO